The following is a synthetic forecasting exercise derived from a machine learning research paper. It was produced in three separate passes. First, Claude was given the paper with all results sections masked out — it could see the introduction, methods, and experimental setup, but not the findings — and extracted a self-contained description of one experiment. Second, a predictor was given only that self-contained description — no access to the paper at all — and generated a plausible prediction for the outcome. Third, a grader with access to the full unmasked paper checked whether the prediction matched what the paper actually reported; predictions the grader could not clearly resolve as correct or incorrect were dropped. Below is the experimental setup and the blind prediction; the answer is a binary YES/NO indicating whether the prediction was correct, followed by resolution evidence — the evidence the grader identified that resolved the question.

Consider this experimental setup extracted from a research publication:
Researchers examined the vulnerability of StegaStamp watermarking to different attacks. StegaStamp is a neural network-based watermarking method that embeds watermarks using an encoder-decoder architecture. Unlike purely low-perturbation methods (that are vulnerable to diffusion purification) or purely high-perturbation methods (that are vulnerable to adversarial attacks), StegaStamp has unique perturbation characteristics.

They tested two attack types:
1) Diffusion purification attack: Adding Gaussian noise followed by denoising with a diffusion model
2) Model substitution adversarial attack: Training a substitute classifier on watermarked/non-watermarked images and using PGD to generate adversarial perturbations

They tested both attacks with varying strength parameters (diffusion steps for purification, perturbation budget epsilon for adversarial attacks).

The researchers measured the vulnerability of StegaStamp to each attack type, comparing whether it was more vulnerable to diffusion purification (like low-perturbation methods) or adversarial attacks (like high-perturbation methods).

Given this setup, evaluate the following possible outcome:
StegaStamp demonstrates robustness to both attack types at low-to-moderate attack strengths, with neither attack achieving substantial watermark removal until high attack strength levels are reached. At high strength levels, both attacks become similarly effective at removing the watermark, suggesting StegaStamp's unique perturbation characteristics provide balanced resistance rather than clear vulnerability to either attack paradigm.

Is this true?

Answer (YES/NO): NO